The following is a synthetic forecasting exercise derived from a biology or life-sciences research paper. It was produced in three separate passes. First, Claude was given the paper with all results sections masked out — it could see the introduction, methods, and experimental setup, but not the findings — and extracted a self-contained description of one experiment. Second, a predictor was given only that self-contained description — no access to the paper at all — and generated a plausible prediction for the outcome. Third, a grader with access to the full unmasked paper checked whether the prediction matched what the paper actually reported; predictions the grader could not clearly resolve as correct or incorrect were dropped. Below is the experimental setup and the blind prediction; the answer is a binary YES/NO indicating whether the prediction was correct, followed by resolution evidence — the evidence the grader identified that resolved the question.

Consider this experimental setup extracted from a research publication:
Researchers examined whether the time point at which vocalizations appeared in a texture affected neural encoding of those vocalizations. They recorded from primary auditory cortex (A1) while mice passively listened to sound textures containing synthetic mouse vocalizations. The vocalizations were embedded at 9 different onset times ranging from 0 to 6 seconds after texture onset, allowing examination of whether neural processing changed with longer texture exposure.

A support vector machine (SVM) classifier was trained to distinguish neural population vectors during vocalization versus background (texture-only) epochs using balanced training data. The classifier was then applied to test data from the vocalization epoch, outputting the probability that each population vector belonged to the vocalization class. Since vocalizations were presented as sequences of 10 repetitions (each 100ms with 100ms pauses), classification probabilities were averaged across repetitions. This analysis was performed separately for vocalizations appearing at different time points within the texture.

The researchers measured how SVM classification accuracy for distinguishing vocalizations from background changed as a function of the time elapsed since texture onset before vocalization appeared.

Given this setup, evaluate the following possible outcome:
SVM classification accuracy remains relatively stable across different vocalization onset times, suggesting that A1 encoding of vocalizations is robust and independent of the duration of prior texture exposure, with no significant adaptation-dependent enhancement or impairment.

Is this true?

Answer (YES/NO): NO